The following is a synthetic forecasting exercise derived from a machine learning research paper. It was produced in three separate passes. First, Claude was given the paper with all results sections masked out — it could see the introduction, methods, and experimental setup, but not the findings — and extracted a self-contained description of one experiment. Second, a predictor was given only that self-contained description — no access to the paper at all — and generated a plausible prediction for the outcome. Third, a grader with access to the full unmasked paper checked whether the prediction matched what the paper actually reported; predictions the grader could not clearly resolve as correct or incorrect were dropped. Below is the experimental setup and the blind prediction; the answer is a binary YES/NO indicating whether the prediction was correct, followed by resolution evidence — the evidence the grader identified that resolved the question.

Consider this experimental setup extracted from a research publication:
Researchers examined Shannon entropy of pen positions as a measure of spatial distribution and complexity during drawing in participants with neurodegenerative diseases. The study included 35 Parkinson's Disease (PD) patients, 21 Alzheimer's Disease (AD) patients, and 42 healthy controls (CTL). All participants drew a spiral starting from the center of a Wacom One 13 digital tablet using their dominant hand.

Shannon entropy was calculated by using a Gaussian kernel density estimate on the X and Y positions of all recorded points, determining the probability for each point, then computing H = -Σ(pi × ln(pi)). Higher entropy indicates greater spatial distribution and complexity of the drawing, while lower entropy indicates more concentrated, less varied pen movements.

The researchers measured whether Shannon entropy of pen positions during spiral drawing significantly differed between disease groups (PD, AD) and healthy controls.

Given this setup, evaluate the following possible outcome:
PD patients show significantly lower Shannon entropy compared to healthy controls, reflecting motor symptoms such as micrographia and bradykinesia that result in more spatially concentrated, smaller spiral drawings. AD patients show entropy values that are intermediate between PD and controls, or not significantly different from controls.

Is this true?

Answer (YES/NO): NO